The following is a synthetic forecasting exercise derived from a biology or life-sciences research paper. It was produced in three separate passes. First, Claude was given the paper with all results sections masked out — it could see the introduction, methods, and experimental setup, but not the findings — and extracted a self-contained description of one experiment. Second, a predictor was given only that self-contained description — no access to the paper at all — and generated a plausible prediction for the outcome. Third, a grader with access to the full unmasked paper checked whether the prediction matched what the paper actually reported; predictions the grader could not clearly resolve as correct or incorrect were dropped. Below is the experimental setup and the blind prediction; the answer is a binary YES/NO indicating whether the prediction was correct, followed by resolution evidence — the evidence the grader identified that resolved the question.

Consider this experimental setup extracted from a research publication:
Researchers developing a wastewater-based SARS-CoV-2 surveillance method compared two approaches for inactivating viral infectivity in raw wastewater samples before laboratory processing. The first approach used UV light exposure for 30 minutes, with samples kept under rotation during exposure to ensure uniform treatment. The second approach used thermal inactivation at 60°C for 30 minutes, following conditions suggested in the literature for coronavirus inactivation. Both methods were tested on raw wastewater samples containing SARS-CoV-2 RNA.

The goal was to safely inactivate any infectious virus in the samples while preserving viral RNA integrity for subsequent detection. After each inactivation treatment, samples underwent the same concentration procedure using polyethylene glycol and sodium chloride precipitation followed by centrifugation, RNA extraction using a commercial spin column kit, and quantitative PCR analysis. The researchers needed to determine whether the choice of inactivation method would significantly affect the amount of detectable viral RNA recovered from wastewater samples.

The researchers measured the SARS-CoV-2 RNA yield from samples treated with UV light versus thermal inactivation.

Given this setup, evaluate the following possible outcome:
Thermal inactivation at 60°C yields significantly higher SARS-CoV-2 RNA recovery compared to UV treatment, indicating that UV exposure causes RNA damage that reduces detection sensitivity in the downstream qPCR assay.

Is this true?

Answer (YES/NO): NO